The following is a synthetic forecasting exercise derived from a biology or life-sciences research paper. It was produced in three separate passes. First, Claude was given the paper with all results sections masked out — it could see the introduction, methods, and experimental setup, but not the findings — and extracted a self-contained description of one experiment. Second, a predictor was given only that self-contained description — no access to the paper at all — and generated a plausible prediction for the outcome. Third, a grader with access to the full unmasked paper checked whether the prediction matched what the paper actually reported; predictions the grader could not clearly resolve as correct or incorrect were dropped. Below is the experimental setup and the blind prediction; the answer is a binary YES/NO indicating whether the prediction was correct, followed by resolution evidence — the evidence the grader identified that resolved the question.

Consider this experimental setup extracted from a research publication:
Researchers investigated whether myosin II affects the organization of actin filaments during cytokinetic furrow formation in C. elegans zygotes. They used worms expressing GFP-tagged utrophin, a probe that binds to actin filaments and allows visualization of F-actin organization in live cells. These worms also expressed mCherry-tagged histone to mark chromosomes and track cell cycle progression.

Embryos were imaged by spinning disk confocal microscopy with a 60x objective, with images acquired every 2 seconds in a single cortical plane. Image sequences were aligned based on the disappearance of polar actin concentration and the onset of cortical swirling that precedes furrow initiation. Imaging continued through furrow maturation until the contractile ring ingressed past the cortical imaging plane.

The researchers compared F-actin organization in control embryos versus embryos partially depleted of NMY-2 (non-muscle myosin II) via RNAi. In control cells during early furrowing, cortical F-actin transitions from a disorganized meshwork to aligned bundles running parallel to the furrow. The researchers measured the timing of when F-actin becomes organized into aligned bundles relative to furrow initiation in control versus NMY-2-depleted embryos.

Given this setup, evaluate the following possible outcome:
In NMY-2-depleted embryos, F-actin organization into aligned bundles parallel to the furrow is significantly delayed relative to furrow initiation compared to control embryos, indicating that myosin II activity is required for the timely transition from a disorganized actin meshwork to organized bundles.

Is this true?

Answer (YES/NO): NO